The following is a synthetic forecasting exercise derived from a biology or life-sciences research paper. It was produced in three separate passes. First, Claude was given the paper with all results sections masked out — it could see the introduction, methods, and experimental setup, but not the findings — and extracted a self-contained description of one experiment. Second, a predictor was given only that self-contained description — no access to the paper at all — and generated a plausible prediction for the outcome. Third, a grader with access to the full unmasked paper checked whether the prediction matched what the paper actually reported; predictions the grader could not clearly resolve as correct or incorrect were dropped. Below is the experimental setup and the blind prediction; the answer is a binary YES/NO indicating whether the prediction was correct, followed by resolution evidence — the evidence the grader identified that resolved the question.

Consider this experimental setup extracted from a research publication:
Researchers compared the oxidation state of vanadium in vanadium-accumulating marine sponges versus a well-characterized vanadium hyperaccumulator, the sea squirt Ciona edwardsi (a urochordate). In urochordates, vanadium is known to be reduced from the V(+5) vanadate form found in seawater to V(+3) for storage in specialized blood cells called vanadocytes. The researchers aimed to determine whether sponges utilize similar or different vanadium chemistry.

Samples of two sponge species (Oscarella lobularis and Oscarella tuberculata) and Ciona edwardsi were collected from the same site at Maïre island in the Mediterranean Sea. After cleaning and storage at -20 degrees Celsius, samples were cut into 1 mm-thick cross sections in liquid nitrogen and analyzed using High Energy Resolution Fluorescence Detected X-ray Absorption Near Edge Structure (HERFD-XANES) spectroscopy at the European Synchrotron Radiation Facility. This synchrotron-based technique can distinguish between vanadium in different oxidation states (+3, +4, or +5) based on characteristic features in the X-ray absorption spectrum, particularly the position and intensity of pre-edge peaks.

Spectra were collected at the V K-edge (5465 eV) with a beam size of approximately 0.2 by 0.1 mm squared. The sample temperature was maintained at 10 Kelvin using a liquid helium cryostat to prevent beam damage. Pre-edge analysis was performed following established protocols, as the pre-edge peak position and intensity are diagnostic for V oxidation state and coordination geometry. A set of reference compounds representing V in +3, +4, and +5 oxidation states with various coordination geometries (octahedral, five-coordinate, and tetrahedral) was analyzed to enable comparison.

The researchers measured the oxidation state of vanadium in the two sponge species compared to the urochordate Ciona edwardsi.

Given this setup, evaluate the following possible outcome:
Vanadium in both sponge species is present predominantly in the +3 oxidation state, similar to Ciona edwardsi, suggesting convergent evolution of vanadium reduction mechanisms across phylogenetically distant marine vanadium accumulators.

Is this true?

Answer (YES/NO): NO